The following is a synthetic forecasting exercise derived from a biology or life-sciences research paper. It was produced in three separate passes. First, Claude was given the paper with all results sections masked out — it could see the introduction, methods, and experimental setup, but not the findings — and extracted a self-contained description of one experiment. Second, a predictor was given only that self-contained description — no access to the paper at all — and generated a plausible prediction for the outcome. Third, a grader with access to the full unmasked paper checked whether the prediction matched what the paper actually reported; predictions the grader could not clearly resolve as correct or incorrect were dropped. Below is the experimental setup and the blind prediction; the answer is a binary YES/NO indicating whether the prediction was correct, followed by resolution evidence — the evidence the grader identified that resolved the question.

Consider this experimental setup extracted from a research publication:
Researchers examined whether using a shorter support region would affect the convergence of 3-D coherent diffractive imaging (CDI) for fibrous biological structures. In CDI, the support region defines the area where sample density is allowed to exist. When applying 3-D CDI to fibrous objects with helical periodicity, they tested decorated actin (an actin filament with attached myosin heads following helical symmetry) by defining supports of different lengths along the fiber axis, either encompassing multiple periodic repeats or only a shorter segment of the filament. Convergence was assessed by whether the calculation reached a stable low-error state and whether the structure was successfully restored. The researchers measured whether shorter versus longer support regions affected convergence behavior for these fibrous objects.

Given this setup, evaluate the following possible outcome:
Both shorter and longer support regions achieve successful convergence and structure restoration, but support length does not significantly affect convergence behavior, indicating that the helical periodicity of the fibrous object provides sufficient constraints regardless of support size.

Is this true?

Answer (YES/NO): NO